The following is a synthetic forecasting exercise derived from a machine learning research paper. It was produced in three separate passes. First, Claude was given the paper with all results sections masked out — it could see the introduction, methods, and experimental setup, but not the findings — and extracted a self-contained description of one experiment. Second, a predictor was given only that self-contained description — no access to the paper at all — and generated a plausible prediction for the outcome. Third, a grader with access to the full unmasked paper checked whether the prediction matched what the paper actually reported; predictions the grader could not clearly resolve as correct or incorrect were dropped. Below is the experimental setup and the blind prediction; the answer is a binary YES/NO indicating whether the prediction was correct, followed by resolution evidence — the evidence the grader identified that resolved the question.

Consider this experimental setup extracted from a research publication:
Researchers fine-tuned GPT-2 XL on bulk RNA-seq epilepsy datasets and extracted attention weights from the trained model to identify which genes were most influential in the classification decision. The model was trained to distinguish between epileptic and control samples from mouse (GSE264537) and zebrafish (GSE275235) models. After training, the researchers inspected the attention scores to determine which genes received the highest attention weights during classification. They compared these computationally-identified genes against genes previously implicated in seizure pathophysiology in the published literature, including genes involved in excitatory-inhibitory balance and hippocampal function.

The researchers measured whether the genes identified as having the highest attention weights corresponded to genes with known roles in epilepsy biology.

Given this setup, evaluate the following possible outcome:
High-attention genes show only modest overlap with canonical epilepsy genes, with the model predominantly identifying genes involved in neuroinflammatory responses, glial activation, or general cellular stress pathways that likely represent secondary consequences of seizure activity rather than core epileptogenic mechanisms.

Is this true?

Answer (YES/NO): NO